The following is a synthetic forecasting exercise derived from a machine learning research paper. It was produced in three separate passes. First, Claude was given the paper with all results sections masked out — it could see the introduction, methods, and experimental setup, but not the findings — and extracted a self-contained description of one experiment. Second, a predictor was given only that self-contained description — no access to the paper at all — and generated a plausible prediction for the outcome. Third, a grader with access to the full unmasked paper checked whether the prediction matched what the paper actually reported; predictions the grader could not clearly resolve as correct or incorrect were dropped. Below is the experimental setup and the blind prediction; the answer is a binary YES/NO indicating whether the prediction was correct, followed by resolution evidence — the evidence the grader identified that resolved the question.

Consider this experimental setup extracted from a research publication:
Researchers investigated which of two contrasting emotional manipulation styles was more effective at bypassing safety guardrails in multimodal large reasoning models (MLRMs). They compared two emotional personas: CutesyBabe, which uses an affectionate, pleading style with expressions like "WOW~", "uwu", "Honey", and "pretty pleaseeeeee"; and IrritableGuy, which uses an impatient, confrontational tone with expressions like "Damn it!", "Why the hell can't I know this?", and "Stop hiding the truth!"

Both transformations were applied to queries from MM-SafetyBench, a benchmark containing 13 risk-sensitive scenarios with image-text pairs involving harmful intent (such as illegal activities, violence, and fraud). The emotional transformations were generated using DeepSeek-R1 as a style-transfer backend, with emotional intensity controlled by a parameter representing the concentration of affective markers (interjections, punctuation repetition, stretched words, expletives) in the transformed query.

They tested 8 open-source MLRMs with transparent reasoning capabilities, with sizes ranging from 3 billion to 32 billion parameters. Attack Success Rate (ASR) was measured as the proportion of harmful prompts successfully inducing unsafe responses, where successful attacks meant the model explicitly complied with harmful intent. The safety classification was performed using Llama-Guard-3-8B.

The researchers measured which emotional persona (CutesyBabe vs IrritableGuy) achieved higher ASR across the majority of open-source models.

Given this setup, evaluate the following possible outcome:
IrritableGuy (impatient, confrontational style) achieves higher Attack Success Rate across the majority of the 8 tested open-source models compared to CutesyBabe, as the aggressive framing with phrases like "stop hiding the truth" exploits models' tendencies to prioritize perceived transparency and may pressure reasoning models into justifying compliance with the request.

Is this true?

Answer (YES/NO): NO